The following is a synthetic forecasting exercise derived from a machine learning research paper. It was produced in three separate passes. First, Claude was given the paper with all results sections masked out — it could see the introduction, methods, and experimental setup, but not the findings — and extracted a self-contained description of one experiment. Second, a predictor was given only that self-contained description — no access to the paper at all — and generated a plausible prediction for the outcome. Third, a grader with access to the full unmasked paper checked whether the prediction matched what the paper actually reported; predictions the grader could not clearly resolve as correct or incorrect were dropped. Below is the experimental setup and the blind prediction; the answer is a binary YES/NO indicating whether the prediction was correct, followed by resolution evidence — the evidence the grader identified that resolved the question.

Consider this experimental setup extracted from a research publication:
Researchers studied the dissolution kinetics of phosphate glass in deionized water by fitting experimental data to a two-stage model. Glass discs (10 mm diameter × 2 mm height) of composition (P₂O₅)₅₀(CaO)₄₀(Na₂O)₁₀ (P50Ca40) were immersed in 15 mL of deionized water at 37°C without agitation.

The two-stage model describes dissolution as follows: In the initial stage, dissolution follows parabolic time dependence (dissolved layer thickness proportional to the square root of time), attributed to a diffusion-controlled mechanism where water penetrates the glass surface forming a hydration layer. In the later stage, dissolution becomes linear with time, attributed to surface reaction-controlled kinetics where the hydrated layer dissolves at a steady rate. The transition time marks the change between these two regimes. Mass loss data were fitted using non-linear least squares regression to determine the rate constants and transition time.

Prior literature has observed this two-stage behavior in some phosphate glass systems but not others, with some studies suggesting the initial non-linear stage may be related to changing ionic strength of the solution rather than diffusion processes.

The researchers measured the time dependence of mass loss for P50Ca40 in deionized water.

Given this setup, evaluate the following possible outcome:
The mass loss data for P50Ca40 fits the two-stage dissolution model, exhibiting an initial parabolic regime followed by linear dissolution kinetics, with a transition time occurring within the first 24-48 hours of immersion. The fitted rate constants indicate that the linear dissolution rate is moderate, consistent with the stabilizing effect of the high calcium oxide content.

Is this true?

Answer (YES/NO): NO